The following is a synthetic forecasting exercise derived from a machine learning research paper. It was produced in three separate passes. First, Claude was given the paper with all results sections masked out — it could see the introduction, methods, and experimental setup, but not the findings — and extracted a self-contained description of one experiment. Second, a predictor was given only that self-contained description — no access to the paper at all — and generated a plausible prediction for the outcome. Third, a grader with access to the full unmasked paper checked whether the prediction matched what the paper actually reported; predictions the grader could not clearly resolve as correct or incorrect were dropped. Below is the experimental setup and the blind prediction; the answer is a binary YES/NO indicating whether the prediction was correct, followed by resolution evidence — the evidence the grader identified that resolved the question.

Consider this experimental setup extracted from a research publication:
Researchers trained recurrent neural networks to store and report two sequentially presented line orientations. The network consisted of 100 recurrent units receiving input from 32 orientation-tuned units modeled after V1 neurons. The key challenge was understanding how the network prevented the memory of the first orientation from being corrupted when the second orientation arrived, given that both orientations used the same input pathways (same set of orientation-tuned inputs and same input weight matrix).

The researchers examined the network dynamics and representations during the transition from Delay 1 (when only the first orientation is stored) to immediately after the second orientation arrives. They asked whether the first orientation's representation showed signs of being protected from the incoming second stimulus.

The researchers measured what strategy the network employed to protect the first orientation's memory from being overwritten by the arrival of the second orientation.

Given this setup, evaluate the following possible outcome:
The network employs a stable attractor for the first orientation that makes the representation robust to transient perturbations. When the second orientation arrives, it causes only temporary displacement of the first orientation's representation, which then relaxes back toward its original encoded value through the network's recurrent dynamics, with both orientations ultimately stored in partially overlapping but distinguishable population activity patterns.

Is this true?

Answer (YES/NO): NO